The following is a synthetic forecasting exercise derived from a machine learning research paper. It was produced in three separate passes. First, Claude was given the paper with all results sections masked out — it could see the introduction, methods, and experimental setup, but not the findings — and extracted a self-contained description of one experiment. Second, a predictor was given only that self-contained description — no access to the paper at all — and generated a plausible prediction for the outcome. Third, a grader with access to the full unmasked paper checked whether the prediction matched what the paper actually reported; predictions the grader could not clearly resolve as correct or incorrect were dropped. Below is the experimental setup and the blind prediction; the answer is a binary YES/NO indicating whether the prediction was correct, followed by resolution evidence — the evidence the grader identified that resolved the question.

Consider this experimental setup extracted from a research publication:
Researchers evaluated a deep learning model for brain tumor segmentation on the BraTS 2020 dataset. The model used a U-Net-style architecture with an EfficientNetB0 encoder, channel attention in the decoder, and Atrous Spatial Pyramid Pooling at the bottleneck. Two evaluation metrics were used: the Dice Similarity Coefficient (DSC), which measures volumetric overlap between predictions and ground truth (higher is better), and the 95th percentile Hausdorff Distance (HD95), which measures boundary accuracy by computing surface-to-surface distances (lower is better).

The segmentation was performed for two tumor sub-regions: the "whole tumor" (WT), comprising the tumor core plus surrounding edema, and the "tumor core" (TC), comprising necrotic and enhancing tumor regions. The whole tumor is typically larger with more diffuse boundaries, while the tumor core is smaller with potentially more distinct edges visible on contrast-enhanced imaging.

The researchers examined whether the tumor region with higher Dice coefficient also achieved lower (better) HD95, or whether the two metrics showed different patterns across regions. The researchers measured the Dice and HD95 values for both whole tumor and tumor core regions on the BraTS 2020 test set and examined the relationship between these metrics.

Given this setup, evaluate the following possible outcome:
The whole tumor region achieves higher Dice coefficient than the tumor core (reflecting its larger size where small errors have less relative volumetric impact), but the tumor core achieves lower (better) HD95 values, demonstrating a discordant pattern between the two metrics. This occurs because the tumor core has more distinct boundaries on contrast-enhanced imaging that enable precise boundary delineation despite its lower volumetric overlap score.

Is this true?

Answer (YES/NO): YES